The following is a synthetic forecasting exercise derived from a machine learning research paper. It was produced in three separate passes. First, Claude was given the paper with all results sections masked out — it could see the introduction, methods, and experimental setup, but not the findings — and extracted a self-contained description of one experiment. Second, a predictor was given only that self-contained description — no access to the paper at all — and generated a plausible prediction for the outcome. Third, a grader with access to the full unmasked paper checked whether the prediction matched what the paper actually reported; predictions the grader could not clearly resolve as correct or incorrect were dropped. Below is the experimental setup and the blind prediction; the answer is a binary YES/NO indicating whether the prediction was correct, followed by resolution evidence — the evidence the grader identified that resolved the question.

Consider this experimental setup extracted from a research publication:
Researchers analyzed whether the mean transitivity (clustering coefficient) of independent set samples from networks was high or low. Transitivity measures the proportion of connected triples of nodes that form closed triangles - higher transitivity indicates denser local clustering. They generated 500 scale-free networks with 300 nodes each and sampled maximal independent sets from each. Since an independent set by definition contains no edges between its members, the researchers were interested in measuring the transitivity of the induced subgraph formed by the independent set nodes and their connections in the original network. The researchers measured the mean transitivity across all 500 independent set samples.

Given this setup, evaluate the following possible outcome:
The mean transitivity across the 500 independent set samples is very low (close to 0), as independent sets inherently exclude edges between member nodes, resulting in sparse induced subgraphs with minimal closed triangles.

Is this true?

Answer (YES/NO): YES